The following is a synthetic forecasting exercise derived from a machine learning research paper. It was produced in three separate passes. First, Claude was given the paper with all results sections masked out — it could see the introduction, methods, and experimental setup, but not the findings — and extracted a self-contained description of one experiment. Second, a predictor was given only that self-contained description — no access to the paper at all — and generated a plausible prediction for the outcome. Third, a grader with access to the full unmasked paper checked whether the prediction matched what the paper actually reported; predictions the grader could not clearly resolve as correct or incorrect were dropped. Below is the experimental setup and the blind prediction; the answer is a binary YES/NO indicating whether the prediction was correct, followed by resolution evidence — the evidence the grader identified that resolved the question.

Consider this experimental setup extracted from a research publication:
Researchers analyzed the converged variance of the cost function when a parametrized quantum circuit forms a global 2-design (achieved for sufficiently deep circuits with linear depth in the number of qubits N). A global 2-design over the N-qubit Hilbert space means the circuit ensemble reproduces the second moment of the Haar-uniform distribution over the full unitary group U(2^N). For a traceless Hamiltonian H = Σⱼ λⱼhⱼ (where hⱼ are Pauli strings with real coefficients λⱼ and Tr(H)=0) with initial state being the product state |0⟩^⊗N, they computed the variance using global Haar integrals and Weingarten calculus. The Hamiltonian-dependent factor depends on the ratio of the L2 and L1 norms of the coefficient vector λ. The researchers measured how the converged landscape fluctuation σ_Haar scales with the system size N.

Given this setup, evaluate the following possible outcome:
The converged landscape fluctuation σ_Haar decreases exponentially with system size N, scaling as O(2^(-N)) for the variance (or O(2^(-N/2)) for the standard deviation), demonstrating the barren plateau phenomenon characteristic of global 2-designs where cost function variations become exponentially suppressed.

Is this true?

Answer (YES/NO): YES